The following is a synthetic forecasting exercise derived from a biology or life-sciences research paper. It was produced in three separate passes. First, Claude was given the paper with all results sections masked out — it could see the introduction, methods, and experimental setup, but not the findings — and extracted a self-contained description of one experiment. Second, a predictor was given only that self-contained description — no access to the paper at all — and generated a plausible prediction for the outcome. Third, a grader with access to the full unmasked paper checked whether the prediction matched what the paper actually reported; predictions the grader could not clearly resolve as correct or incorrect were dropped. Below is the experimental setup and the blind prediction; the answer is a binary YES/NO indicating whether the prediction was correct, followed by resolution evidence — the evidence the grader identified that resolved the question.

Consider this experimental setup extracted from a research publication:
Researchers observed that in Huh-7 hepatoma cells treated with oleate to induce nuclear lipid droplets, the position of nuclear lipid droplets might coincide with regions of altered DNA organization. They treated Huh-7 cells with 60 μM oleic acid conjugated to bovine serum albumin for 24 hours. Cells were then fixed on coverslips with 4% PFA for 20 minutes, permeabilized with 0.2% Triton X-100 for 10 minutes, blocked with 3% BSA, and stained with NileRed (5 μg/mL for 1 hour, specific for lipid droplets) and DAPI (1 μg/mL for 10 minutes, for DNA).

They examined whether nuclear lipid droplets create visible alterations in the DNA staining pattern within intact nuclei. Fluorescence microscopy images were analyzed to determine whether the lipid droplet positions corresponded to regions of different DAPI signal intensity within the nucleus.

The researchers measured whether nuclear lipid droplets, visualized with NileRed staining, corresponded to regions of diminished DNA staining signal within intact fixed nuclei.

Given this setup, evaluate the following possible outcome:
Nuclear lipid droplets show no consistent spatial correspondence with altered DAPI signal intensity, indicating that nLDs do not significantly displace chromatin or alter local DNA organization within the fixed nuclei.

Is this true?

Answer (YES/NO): NO